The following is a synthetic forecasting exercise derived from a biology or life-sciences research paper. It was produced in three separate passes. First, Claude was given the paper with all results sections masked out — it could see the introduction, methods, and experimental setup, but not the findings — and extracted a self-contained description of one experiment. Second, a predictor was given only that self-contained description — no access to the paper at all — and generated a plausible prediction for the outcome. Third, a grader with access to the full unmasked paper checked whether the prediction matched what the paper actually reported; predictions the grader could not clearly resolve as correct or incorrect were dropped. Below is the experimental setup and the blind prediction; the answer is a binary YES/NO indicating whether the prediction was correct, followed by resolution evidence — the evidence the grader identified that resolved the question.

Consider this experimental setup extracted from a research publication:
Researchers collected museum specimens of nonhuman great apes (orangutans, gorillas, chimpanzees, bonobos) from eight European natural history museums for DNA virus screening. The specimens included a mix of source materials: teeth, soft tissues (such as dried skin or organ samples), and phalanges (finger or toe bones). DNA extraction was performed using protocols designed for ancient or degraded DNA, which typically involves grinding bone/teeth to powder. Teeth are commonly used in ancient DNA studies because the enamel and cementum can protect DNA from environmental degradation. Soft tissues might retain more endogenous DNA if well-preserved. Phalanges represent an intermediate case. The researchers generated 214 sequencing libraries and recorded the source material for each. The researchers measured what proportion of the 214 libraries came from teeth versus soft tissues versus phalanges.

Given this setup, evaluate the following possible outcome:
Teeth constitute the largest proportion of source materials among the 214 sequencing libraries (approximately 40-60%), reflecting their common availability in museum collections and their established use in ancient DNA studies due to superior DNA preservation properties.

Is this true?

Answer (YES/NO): NO